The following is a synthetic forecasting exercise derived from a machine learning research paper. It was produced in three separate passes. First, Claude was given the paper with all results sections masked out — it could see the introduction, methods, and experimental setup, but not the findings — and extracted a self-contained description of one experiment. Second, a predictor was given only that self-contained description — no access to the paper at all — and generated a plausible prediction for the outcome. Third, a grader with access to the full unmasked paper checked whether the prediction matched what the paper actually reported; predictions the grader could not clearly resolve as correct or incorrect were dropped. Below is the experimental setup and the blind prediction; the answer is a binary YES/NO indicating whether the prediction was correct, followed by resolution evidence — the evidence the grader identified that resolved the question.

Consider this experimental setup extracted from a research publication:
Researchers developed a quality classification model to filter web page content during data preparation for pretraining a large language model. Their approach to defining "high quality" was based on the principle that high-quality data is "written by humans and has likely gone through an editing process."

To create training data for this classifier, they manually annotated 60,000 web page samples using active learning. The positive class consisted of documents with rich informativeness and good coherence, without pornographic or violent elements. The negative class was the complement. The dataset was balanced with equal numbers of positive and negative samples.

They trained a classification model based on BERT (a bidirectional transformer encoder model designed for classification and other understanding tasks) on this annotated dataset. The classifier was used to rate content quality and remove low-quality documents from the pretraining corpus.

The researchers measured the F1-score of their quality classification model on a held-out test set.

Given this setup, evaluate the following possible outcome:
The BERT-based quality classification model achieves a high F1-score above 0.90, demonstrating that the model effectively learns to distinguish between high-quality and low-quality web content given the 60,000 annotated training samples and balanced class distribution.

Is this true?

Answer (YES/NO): NO